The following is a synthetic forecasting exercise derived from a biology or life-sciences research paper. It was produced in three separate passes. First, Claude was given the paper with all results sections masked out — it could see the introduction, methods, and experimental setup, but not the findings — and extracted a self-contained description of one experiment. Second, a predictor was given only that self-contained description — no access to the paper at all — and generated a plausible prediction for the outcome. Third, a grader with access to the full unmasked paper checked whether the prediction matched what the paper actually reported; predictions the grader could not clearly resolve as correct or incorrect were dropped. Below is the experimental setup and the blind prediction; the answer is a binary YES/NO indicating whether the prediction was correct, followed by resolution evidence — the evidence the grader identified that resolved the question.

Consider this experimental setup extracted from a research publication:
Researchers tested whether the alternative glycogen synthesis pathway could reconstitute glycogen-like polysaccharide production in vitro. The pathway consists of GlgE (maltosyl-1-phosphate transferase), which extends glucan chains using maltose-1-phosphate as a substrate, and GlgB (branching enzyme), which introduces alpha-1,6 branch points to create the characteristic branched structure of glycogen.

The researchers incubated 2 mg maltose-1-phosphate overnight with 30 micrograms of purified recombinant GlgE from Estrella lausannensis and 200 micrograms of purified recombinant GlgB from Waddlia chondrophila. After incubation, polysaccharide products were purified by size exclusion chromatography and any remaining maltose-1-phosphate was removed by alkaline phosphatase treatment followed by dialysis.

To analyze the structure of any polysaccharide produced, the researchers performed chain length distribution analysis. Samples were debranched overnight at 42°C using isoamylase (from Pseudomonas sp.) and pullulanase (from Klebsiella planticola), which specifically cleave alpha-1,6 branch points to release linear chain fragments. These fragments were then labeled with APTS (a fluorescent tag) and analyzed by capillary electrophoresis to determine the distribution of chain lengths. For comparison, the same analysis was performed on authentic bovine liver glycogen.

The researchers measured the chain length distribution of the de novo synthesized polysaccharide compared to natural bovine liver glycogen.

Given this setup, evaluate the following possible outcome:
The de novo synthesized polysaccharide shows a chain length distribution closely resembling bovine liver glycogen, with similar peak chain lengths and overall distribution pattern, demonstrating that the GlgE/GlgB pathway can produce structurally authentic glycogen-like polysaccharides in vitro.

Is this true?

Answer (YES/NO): YES